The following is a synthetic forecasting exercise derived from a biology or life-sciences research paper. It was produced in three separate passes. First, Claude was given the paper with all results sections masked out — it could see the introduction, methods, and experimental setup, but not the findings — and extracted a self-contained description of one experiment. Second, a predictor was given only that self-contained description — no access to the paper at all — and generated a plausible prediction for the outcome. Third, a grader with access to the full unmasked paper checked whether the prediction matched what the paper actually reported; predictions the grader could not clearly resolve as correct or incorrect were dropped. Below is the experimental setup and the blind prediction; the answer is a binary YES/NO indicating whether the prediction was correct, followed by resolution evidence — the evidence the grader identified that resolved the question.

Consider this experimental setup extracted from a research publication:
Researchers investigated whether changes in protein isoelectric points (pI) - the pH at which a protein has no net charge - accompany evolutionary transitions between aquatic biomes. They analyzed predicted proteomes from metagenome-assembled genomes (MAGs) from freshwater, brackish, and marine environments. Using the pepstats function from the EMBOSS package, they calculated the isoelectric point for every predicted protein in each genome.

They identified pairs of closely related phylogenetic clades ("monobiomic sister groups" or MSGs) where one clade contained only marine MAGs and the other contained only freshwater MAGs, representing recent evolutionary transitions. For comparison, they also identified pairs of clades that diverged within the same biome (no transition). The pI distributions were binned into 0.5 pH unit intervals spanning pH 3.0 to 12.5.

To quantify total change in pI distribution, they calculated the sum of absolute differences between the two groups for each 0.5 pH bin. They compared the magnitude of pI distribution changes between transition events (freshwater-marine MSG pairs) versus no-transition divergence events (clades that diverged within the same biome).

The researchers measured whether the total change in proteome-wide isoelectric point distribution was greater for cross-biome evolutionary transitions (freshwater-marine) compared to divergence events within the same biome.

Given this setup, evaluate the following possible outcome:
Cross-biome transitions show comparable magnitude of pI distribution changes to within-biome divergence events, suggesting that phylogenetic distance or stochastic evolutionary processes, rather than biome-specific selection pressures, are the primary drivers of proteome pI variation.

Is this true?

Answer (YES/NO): NO